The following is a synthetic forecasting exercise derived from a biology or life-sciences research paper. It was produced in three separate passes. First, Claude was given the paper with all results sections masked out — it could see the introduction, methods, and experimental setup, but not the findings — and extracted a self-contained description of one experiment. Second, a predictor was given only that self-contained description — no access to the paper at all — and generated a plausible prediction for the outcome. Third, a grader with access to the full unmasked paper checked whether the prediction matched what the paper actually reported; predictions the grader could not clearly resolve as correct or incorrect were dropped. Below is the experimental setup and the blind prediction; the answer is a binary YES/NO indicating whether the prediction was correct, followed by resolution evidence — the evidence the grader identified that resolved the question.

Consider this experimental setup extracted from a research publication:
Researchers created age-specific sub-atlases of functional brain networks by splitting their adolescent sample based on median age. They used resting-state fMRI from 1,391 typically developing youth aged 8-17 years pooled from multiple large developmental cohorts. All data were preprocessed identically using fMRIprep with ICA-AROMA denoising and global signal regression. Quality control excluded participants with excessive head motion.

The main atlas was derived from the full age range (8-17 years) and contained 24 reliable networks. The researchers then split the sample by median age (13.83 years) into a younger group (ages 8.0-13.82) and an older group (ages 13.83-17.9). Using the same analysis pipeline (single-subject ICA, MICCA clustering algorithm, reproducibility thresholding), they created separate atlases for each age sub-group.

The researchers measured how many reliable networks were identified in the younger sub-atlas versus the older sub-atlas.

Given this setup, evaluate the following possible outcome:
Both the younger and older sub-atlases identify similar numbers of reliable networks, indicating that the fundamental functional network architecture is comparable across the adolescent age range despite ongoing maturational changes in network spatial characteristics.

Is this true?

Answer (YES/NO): NO